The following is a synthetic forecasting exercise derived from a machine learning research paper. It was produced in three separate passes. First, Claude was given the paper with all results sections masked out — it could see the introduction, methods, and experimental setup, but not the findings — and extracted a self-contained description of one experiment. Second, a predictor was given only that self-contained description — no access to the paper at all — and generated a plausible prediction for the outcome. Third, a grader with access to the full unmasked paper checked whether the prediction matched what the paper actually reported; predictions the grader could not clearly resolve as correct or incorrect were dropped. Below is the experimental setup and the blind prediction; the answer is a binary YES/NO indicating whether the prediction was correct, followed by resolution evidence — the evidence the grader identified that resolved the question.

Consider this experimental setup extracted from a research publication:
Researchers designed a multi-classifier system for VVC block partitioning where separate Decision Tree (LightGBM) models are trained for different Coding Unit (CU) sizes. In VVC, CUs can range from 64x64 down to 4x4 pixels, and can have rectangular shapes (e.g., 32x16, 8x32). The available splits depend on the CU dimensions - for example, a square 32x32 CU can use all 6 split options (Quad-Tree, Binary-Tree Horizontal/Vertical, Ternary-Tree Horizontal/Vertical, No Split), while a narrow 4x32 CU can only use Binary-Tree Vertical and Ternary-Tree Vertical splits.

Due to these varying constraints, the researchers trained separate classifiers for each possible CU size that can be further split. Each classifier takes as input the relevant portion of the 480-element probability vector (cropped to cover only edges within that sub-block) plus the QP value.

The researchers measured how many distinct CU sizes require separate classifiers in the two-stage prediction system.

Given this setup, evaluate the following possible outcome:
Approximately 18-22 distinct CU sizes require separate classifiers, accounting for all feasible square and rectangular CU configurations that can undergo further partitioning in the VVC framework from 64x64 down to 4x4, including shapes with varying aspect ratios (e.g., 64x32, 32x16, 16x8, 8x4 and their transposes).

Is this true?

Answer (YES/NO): NO